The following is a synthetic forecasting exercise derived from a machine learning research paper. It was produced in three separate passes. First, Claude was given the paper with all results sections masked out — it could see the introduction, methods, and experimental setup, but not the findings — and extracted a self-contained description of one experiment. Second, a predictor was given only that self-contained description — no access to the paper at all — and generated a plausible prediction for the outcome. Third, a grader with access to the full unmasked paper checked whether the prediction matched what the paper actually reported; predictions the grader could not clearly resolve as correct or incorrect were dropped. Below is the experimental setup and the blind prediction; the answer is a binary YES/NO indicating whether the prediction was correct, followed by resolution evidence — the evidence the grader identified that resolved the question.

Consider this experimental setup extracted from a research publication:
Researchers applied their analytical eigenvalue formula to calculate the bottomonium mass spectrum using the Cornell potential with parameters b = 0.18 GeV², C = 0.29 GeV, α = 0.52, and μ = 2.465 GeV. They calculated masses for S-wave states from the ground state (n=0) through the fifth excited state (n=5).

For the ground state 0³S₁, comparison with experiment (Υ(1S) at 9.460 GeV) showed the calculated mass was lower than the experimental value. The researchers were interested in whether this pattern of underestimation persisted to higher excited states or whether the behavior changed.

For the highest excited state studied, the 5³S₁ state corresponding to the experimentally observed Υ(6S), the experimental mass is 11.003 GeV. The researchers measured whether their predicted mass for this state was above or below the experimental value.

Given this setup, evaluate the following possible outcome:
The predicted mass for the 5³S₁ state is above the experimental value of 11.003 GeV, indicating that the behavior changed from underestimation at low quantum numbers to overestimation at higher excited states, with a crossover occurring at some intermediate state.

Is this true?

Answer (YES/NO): YES